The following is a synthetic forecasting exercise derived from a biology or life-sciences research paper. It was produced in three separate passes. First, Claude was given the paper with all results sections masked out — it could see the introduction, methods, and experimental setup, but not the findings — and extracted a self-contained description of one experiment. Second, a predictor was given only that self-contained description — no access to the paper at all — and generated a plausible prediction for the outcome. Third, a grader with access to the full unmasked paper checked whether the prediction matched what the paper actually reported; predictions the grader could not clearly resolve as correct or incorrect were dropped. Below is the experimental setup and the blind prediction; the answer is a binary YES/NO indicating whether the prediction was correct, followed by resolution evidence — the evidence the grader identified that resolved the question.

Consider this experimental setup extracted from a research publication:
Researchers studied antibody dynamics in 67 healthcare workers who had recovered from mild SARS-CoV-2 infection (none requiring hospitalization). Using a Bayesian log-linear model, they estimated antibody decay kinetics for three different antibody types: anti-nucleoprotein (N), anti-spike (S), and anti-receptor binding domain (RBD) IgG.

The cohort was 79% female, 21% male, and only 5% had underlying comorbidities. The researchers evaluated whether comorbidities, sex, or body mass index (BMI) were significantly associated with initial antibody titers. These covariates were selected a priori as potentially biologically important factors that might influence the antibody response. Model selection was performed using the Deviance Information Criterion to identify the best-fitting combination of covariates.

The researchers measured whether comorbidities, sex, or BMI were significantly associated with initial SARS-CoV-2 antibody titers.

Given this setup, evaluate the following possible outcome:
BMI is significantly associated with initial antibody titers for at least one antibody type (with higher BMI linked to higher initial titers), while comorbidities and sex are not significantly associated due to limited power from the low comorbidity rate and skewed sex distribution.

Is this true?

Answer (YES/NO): NO